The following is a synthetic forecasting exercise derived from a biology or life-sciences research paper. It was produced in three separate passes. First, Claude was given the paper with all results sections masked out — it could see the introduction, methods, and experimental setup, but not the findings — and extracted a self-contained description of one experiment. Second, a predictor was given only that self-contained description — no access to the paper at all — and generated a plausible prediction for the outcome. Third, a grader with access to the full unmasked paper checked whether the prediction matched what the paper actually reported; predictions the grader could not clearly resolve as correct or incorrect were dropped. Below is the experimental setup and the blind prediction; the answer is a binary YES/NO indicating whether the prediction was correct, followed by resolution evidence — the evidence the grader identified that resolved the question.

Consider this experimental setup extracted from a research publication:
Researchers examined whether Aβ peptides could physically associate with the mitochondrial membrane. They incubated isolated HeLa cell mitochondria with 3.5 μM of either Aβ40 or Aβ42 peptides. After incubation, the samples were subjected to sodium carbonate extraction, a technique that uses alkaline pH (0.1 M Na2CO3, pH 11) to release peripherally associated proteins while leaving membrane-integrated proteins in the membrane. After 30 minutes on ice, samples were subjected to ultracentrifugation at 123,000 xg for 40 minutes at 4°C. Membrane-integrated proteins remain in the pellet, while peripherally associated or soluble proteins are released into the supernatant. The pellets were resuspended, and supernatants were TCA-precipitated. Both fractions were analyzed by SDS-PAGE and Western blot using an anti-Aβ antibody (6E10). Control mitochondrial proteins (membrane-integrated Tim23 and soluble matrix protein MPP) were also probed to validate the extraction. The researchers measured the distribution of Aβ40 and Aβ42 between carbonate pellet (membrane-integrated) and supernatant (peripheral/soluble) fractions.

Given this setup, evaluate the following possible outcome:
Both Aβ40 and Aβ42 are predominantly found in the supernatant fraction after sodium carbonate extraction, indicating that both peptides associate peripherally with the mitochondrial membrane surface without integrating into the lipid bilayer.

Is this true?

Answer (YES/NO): NO